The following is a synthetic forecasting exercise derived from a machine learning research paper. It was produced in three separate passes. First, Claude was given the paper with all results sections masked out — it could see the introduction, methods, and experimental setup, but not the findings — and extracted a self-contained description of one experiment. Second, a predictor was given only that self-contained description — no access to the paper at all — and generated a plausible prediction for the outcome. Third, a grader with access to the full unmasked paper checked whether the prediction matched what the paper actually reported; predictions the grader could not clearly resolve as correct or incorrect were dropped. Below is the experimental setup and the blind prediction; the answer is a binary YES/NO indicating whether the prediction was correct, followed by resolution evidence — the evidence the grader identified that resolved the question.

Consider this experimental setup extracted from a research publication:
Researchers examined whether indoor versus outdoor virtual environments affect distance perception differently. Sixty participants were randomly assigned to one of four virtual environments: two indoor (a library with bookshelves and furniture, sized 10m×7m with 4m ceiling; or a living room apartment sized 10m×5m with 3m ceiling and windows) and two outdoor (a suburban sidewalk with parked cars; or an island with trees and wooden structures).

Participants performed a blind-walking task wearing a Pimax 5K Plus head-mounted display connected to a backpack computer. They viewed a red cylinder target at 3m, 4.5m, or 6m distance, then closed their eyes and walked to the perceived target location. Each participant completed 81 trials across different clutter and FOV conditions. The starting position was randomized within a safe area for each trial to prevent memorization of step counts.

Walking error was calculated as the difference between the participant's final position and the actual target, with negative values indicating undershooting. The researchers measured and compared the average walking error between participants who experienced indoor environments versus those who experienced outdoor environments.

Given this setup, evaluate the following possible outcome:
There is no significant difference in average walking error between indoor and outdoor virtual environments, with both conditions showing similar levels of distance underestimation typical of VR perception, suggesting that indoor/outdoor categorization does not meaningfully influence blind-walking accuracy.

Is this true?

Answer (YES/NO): NO